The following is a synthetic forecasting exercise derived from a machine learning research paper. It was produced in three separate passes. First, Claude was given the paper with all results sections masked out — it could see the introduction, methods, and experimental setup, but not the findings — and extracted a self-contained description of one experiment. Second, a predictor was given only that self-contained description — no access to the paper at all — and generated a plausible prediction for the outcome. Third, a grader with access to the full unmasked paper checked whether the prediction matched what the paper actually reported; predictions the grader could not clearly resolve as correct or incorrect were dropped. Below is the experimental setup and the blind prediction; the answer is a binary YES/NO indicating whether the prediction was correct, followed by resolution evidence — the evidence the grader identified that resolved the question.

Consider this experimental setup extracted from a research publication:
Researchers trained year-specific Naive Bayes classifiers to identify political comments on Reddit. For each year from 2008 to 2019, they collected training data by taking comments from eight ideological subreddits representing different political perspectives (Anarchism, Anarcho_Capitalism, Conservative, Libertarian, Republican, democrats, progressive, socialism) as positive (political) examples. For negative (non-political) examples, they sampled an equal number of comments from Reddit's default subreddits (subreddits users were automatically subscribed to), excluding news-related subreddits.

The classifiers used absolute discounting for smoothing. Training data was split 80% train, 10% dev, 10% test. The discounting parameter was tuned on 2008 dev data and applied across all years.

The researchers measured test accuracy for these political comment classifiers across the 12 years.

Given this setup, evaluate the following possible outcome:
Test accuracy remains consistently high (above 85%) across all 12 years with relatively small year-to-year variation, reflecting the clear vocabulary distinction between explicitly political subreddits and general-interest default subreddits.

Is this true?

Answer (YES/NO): NO